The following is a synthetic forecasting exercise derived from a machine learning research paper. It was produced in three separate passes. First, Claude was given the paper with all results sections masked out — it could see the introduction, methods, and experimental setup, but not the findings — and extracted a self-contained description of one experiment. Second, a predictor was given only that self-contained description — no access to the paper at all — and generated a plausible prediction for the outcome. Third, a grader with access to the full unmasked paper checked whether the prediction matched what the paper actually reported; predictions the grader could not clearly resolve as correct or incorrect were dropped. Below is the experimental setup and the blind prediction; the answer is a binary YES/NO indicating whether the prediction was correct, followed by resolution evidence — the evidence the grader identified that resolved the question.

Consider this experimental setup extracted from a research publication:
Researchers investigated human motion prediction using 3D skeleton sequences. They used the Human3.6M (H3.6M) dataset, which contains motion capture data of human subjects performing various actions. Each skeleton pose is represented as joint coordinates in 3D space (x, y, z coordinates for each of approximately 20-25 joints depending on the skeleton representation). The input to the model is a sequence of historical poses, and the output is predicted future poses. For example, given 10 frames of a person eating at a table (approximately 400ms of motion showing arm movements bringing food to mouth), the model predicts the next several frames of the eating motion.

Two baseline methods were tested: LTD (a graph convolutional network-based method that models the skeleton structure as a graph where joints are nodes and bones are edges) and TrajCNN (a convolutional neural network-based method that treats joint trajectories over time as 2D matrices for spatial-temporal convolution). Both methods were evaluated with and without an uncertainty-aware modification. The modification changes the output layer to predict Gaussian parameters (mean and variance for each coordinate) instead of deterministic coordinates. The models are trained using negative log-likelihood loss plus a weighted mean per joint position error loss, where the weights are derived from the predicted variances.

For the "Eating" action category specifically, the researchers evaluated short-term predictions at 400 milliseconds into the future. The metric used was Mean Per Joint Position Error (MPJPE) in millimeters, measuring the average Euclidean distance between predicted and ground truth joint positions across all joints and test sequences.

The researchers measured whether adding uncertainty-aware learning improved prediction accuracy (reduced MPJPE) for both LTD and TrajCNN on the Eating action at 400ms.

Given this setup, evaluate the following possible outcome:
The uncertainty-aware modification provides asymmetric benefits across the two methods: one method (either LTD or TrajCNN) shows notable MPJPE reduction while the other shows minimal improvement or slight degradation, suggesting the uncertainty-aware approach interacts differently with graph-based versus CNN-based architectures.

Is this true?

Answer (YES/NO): NO